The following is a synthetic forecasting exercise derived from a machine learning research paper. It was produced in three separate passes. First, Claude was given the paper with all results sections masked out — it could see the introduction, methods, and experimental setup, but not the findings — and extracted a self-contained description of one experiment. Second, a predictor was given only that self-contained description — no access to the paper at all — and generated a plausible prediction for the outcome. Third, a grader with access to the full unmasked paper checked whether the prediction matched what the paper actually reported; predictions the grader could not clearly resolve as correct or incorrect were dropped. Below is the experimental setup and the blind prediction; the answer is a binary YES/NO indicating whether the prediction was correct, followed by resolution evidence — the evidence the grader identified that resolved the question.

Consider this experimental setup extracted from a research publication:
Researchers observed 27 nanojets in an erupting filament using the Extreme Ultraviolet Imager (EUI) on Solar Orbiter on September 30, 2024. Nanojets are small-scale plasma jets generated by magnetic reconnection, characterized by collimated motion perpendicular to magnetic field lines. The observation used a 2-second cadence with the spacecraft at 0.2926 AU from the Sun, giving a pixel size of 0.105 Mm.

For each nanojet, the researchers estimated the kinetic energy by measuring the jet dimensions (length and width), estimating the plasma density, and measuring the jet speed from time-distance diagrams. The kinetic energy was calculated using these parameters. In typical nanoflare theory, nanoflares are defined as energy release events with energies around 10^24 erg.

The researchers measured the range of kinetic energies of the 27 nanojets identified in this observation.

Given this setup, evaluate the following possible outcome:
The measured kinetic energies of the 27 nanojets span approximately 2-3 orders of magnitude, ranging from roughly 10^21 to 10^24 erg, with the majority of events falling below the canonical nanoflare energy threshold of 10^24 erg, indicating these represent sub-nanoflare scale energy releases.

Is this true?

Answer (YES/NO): NO